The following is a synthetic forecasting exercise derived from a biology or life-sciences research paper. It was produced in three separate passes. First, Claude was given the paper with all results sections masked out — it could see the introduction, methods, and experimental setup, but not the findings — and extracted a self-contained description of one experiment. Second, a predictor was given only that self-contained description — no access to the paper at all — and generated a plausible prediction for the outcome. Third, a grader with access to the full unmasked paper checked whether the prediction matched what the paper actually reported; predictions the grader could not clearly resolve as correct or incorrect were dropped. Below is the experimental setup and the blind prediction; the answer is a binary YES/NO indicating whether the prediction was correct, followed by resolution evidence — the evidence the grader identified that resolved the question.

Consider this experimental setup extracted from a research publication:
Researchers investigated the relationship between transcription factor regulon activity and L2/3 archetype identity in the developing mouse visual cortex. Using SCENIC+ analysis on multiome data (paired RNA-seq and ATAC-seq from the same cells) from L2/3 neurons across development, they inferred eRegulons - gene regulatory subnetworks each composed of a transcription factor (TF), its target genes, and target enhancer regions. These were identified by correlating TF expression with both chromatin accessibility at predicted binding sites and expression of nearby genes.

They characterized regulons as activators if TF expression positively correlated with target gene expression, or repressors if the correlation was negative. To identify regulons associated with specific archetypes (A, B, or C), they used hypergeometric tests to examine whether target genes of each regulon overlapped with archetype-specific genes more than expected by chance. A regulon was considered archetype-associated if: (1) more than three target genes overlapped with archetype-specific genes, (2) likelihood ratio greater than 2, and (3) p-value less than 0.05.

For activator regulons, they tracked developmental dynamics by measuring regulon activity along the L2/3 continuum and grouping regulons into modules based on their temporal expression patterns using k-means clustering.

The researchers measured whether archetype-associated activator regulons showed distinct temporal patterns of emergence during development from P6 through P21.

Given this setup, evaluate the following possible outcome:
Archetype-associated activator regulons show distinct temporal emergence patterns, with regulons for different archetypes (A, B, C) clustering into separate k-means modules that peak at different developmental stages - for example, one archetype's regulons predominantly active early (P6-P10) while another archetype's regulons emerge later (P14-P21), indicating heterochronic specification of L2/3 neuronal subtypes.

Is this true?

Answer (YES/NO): YES